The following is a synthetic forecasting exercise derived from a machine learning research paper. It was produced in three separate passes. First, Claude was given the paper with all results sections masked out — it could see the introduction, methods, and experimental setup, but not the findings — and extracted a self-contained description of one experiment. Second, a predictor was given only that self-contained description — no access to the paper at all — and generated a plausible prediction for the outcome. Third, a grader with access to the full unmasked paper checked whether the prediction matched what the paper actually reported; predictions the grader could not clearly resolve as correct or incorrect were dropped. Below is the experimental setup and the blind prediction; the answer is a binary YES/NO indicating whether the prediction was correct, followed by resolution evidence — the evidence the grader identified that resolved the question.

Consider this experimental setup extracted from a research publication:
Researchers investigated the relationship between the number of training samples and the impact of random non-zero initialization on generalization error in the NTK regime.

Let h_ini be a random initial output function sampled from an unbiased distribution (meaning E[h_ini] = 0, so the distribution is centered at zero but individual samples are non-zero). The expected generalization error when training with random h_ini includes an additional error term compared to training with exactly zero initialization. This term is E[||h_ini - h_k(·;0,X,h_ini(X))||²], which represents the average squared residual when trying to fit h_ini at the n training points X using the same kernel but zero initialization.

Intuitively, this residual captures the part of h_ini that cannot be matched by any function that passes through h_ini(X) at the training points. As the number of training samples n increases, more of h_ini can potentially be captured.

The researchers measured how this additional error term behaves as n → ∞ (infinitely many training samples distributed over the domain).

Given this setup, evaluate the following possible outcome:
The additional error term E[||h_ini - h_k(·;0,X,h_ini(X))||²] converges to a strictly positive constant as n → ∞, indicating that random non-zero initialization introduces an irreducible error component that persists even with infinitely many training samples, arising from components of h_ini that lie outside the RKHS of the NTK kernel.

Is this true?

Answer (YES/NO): NO